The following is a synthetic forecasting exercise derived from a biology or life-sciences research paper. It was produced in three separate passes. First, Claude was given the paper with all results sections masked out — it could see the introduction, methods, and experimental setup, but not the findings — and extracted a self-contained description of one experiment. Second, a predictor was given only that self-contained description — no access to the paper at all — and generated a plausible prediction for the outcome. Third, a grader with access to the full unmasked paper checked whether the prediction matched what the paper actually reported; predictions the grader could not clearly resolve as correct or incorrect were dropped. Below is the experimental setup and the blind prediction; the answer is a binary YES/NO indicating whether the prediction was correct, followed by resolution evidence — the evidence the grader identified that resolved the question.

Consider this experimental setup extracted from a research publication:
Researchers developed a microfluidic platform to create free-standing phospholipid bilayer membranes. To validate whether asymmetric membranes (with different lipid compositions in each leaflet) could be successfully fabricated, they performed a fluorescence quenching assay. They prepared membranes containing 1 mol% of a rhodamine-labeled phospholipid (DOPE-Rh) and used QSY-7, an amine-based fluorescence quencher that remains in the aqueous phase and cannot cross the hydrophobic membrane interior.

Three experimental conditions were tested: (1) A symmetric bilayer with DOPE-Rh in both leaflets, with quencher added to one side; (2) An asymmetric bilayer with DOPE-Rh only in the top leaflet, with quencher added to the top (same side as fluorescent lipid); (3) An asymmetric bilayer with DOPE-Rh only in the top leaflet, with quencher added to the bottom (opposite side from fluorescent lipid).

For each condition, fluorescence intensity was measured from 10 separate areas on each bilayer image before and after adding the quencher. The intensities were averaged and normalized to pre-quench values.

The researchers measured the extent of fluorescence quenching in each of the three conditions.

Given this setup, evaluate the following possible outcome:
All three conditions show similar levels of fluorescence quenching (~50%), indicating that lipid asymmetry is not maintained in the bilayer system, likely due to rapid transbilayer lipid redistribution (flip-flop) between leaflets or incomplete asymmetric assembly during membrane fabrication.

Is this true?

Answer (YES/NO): NO